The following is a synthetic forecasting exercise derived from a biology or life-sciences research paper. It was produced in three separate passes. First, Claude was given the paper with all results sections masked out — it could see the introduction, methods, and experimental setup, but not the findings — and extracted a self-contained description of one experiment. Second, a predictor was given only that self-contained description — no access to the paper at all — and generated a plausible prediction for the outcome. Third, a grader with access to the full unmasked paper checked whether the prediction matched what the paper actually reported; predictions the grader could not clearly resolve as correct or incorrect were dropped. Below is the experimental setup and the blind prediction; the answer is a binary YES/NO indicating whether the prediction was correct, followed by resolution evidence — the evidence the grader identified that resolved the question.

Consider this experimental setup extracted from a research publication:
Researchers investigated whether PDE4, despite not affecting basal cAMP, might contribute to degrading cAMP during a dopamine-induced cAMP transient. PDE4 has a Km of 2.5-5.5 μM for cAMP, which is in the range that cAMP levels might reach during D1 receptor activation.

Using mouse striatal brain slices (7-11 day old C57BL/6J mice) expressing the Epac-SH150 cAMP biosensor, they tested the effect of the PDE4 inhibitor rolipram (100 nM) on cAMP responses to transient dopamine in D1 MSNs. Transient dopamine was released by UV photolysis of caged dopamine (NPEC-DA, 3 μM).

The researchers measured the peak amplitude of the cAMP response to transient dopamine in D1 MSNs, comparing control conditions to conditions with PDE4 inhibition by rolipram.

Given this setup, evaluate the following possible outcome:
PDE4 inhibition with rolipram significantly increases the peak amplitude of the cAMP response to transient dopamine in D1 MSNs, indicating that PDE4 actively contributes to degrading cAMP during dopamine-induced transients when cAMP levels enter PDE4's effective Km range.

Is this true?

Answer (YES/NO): YES